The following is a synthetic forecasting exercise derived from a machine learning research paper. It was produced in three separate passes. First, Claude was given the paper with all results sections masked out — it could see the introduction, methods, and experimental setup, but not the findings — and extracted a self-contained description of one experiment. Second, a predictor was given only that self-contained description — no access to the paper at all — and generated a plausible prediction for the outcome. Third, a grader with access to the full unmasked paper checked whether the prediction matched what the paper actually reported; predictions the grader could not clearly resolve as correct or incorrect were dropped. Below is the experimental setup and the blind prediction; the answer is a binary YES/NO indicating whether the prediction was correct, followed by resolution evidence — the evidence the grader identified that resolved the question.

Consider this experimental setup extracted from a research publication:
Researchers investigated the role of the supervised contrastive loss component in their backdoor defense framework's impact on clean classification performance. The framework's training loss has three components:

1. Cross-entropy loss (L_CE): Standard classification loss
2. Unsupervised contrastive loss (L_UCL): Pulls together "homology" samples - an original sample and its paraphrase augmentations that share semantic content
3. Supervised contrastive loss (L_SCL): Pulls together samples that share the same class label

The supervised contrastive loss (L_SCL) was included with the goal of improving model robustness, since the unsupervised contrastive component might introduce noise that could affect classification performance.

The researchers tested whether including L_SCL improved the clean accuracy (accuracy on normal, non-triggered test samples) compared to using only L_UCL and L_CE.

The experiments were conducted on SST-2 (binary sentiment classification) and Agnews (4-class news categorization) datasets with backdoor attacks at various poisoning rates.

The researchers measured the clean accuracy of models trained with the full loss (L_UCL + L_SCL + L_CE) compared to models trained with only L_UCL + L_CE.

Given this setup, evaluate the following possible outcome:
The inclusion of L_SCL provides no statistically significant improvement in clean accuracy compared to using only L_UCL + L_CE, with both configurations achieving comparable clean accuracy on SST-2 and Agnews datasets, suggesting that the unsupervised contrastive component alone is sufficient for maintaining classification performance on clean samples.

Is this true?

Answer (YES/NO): NO